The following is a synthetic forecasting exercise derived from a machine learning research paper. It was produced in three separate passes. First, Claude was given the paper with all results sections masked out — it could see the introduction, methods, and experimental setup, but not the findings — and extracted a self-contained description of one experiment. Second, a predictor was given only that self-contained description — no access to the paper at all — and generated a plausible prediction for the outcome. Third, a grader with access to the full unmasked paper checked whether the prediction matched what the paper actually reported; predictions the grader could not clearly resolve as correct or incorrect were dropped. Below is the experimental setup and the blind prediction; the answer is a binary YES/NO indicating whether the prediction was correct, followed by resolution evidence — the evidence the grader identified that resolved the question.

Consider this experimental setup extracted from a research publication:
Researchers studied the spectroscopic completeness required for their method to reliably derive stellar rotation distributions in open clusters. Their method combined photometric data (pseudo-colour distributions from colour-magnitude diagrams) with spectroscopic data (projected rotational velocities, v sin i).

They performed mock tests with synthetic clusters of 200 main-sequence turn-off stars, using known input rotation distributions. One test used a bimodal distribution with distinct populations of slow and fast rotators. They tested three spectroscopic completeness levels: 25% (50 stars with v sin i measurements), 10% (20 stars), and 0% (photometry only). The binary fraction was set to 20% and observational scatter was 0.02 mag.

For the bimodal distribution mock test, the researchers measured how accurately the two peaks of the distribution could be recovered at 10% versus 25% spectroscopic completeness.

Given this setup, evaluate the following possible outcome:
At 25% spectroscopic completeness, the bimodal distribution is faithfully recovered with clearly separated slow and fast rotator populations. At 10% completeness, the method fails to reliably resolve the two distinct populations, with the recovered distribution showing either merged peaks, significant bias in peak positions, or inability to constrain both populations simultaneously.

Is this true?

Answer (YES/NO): YES